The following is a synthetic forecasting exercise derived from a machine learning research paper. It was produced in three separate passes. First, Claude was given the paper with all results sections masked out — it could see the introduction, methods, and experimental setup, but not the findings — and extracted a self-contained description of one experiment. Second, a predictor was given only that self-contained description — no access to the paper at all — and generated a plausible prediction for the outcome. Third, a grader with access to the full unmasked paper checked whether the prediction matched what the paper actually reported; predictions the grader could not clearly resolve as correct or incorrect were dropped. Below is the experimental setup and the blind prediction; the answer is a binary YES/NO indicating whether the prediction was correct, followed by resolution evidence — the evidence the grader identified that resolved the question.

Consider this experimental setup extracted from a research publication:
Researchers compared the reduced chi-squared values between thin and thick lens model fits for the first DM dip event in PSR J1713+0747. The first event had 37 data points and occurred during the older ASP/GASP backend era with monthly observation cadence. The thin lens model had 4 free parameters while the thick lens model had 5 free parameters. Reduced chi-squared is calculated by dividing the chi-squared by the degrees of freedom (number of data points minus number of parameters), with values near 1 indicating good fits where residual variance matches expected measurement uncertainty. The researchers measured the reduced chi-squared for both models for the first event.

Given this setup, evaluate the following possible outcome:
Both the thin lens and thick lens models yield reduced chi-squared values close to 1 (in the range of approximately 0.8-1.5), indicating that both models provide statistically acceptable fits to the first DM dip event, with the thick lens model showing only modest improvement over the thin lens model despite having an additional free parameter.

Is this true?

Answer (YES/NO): NO